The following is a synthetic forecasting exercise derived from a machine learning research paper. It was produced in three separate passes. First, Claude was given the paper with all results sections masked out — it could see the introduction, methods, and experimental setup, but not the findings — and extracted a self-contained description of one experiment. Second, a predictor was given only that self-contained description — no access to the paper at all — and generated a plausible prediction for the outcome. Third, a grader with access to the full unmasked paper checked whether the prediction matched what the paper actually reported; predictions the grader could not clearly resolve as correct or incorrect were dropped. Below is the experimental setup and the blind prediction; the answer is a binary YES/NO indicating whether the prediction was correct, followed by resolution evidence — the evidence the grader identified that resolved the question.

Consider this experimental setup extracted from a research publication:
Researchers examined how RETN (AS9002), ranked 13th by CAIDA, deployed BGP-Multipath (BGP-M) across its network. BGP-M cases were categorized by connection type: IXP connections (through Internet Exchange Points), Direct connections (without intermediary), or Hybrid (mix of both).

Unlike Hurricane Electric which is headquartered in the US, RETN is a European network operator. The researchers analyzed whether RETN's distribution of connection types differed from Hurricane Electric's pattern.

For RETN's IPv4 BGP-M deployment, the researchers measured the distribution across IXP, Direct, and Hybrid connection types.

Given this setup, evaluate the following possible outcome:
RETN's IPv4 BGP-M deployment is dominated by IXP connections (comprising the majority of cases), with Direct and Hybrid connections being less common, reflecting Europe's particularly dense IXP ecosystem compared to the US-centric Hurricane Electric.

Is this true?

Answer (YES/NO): NO